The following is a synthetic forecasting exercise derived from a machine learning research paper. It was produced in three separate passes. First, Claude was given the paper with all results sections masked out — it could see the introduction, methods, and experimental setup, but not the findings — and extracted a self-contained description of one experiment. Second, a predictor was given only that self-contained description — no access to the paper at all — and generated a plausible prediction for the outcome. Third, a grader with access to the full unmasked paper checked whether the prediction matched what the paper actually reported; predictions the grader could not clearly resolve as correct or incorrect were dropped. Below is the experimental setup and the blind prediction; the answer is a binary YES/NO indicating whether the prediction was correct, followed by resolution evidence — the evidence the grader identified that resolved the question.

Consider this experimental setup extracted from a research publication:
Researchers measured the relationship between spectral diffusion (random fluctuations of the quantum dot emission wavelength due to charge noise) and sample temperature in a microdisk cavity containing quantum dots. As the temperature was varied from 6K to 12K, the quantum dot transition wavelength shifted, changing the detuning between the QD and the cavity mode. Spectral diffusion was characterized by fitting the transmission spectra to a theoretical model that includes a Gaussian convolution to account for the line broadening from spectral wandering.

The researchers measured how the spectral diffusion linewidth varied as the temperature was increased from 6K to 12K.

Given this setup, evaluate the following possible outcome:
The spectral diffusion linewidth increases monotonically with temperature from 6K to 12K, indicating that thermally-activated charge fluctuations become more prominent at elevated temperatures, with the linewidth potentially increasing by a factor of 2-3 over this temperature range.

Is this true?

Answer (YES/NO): YES